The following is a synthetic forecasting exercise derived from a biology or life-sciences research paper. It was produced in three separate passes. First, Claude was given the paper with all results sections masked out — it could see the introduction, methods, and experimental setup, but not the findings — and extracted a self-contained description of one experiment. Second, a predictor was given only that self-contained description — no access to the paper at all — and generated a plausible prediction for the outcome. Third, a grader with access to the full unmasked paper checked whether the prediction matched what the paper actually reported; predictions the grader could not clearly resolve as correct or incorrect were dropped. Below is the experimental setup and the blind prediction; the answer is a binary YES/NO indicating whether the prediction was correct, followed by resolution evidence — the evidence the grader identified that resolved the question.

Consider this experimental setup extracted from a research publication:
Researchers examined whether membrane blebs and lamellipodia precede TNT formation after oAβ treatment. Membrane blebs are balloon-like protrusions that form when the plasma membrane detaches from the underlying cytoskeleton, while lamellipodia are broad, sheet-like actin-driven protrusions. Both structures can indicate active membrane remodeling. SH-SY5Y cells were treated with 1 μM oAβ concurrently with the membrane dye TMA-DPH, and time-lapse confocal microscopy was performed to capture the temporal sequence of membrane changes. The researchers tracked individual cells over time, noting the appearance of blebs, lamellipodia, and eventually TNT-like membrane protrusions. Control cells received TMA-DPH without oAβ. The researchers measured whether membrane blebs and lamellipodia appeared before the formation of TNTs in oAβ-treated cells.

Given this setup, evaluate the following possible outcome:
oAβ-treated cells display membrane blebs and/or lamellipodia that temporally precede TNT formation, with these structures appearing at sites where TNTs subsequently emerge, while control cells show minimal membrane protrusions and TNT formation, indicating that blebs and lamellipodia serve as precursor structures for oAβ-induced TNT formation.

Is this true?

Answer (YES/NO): YES